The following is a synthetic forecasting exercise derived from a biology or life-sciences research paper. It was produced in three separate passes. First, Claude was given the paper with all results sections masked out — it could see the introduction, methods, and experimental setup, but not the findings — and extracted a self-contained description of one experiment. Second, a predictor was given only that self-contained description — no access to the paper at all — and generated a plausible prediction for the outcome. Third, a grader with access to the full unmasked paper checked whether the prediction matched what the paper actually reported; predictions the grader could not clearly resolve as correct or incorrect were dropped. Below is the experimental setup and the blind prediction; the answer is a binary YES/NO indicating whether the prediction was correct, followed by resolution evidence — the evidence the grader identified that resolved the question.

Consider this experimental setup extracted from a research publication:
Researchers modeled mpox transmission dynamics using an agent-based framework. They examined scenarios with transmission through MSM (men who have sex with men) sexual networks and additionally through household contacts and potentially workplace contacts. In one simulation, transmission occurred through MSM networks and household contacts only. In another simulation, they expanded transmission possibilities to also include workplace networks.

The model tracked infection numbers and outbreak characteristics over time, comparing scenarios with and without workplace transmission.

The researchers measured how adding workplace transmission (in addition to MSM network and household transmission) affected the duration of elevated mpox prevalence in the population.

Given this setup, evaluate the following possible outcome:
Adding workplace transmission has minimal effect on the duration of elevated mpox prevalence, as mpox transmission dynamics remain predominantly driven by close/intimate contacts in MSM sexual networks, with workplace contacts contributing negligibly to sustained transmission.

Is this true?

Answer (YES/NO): NO